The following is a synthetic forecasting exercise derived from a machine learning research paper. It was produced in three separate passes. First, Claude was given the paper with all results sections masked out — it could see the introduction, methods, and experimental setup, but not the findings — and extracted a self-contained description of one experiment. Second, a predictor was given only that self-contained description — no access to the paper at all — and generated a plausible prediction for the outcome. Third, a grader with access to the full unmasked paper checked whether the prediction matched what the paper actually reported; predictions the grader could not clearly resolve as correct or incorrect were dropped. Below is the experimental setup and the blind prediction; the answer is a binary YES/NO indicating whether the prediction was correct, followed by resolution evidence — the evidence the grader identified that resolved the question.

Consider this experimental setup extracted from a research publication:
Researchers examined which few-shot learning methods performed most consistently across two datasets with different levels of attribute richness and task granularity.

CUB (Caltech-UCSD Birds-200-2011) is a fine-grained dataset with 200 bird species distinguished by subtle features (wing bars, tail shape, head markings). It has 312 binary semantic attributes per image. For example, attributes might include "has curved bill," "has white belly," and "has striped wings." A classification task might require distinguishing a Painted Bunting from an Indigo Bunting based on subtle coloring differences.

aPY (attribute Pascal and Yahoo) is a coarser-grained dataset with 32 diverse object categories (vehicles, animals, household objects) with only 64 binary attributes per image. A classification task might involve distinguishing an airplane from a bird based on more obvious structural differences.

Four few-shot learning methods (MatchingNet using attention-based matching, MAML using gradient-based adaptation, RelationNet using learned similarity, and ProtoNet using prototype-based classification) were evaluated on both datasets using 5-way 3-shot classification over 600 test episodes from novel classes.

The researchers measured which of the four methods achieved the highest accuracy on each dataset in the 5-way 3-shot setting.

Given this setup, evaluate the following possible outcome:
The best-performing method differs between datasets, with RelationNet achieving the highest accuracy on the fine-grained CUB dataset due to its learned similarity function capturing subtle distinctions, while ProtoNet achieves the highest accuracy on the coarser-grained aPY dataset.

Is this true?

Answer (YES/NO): NO